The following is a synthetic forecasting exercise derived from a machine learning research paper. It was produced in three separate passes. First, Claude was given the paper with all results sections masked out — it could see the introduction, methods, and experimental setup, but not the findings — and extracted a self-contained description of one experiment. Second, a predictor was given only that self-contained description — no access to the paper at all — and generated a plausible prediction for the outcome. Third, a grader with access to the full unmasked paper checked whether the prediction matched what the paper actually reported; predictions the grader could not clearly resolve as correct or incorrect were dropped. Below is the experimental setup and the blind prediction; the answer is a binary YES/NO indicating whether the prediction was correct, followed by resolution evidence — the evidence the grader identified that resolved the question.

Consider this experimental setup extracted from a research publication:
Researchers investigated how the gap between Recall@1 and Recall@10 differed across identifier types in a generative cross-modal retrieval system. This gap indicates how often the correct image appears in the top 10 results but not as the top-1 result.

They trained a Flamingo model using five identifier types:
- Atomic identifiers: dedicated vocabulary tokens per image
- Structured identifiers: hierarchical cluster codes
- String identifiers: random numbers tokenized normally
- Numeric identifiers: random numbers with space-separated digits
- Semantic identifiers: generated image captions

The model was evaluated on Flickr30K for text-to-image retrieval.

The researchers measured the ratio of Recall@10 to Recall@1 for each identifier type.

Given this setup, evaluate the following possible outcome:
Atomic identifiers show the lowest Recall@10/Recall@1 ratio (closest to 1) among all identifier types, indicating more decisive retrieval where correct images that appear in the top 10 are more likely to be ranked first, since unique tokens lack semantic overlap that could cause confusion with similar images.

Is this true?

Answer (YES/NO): NO